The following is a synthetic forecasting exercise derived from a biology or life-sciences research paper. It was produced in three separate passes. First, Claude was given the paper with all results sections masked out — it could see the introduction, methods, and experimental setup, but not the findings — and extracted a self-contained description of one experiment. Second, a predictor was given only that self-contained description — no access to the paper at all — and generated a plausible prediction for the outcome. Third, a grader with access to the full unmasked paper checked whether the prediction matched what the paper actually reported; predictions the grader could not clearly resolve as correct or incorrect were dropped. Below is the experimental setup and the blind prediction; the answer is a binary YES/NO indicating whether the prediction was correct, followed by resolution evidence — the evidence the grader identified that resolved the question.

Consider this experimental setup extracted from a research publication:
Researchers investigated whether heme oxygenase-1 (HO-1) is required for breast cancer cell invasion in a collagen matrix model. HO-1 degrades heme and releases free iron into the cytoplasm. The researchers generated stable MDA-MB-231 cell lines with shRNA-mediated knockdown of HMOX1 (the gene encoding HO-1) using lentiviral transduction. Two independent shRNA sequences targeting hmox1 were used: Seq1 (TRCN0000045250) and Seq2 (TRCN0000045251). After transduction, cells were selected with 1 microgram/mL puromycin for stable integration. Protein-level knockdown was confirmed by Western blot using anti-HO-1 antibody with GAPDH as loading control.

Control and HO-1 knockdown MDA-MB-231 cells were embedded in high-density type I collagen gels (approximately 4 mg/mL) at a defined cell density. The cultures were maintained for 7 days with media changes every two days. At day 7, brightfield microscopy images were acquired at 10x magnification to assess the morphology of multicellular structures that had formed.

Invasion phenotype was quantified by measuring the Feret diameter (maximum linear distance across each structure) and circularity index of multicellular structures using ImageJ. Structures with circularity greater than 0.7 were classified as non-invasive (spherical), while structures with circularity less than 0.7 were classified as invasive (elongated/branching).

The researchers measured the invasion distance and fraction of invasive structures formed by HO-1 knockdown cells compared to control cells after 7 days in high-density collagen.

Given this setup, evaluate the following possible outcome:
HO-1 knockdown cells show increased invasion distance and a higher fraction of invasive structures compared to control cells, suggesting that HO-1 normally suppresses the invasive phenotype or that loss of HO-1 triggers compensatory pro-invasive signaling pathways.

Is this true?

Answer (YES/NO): NO